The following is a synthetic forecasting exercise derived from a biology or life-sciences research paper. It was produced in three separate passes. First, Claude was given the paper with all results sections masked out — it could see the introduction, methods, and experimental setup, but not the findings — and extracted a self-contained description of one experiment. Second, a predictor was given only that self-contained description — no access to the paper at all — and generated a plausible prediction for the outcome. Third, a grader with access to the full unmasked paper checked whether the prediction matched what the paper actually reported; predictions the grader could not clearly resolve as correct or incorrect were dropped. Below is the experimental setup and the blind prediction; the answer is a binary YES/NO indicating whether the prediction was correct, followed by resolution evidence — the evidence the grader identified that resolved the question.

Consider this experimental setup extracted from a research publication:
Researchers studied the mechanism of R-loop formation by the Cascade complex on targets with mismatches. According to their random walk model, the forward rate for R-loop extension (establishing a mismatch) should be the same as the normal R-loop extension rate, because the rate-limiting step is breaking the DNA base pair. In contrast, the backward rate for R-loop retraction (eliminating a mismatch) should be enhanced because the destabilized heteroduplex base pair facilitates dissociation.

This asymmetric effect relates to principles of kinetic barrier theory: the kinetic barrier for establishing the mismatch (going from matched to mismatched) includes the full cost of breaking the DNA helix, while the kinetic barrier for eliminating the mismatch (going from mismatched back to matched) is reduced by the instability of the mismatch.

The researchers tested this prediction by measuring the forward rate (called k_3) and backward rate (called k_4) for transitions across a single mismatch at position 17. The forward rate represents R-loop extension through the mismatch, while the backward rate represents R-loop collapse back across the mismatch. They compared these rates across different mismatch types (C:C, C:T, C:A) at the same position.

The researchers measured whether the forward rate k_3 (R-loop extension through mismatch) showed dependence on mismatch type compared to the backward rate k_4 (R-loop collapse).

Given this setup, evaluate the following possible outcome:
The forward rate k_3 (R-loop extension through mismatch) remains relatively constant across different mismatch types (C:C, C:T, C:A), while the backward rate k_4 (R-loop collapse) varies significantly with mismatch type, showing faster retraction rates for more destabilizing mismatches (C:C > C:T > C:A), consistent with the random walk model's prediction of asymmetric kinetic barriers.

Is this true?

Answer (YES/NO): NO